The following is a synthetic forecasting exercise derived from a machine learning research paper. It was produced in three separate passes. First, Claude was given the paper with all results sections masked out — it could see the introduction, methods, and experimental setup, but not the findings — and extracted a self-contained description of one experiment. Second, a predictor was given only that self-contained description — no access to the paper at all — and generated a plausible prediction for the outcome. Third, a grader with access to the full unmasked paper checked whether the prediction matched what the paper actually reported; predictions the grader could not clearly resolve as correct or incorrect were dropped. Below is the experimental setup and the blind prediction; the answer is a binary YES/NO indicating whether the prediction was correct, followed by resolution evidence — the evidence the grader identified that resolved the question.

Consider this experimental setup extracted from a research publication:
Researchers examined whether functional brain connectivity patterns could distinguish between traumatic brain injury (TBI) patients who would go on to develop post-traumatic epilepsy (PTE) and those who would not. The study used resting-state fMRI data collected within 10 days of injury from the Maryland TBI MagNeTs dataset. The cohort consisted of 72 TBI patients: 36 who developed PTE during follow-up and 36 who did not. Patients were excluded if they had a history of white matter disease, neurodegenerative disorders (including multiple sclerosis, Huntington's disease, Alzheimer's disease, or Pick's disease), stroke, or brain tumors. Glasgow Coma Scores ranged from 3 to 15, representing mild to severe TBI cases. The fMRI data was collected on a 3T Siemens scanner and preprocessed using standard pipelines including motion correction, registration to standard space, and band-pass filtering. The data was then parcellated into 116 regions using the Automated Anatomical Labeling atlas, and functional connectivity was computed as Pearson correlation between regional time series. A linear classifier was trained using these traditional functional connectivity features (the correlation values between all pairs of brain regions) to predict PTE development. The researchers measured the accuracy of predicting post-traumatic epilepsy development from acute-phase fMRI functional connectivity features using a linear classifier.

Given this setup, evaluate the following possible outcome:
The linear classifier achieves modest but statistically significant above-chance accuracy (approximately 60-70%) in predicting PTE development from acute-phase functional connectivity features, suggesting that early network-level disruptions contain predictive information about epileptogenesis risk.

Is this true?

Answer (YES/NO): NO